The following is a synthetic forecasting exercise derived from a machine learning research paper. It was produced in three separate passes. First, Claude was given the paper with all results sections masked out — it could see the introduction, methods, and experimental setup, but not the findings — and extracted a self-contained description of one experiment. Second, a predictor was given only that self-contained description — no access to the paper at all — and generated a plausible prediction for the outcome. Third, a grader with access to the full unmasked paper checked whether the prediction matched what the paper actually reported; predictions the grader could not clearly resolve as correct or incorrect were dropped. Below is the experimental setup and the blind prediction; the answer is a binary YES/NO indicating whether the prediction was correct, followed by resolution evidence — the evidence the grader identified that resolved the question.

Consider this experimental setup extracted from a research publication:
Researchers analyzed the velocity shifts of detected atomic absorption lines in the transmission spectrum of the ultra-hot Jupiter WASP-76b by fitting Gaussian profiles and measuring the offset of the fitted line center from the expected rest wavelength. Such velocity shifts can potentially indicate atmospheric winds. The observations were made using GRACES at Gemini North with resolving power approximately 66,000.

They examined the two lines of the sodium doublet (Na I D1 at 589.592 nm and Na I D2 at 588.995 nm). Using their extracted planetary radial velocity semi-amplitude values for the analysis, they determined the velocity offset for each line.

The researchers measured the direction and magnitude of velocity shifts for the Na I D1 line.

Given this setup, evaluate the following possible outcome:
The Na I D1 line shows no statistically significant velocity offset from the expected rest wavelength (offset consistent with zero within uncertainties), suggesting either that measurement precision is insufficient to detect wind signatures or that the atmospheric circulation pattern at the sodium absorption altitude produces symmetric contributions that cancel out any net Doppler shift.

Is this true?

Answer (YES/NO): NO